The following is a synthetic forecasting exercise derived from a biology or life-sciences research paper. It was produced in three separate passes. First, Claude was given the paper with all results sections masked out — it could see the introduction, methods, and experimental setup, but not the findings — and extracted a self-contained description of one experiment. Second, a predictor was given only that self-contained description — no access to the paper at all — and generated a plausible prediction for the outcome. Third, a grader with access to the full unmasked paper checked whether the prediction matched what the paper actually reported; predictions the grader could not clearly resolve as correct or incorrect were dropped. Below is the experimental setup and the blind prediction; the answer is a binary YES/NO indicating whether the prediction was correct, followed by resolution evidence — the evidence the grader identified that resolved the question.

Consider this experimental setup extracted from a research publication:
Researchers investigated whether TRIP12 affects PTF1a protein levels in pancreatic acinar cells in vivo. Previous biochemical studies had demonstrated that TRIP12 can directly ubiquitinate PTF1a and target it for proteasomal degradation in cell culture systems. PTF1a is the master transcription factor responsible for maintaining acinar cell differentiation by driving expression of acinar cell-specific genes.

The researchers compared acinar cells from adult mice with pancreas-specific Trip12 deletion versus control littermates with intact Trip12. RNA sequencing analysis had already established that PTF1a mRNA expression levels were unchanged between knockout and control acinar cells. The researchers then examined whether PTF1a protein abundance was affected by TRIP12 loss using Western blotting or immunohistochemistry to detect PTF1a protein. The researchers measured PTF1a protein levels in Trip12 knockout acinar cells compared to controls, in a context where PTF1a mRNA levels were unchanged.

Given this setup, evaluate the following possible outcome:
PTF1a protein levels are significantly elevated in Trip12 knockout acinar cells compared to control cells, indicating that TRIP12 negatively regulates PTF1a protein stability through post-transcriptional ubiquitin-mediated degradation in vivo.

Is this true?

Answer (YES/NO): YES